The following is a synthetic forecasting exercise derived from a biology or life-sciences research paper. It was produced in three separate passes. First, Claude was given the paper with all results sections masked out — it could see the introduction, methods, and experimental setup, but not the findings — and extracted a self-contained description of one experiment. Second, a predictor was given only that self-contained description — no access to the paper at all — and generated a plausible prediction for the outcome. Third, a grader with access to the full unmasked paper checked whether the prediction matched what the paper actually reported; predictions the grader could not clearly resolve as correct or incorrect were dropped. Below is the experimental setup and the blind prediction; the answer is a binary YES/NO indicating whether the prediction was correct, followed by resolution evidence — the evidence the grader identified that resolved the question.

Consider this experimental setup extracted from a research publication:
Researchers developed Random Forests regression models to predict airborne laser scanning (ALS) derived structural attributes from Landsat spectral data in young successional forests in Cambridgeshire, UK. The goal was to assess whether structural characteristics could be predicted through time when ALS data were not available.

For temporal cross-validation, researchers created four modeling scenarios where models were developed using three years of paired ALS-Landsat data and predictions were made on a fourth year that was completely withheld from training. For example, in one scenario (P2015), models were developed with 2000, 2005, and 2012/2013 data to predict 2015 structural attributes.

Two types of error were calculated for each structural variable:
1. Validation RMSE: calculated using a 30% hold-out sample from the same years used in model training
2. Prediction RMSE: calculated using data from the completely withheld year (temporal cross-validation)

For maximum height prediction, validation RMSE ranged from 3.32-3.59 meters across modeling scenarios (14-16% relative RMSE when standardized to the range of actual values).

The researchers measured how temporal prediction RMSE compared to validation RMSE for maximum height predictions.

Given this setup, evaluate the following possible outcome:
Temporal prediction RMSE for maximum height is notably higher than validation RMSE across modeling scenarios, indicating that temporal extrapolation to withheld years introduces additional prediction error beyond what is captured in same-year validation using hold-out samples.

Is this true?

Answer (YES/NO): YES